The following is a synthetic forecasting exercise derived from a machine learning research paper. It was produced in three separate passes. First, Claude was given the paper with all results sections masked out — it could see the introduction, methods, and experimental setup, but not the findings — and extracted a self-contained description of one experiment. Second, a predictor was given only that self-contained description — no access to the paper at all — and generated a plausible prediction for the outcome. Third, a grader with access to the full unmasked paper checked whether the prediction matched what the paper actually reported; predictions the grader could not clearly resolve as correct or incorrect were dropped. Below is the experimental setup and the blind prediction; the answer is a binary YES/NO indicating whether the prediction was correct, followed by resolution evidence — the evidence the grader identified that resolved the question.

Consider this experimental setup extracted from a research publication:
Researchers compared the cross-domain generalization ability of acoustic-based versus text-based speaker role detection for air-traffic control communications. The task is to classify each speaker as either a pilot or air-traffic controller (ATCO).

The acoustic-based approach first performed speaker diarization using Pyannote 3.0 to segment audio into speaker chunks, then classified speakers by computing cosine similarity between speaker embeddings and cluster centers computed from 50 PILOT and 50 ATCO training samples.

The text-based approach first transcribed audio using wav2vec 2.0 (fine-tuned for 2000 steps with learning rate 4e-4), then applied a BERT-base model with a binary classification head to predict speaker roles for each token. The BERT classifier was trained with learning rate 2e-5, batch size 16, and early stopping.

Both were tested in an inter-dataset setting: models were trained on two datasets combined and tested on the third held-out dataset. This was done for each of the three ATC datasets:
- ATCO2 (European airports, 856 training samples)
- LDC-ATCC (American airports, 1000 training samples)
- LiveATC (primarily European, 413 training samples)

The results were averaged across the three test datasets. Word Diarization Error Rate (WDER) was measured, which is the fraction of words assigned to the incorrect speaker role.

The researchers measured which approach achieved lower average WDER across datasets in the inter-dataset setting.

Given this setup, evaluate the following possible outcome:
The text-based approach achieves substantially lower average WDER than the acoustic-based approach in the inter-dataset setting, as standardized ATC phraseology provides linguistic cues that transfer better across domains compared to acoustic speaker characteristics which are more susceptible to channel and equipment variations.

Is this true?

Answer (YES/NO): NO